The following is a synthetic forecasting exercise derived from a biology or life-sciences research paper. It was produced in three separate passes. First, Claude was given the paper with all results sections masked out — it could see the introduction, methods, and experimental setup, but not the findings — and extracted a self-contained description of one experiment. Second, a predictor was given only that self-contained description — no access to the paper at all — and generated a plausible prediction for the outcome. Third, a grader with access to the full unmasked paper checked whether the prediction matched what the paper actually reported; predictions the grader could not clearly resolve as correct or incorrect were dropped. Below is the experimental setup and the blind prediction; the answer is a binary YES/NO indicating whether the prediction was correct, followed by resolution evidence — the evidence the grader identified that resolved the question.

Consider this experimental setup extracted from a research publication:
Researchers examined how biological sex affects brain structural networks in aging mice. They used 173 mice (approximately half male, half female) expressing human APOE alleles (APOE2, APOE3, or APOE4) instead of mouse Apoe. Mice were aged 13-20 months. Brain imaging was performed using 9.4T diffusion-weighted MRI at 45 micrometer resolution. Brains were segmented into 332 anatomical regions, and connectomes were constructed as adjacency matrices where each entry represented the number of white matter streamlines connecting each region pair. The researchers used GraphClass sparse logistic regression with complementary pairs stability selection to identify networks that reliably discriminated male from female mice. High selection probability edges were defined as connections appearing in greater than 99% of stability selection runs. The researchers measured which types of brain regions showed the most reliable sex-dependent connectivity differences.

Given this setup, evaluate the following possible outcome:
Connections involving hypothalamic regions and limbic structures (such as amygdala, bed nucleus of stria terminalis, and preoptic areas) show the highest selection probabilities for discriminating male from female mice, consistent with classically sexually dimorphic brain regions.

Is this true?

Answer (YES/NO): NO